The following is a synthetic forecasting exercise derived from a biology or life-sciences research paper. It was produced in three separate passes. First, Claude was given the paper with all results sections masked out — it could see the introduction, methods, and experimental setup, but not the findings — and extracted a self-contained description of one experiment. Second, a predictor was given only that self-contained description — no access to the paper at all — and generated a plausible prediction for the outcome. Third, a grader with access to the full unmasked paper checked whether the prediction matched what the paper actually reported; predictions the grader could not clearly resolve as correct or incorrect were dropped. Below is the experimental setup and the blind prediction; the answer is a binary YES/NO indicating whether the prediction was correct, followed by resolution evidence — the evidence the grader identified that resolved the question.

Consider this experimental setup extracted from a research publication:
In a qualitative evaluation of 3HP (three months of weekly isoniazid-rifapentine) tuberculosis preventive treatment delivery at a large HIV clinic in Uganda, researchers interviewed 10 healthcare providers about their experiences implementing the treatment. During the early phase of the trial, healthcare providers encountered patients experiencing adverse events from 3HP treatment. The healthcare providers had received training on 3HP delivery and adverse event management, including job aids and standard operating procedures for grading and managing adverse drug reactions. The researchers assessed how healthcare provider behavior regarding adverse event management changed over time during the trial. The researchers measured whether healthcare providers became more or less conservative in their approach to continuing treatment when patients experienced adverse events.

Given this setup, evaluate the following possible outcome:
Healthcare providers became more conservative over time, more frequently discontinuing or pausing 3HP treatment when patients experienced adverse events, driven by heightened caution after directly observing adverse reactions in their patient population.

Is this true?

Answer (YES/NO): NO